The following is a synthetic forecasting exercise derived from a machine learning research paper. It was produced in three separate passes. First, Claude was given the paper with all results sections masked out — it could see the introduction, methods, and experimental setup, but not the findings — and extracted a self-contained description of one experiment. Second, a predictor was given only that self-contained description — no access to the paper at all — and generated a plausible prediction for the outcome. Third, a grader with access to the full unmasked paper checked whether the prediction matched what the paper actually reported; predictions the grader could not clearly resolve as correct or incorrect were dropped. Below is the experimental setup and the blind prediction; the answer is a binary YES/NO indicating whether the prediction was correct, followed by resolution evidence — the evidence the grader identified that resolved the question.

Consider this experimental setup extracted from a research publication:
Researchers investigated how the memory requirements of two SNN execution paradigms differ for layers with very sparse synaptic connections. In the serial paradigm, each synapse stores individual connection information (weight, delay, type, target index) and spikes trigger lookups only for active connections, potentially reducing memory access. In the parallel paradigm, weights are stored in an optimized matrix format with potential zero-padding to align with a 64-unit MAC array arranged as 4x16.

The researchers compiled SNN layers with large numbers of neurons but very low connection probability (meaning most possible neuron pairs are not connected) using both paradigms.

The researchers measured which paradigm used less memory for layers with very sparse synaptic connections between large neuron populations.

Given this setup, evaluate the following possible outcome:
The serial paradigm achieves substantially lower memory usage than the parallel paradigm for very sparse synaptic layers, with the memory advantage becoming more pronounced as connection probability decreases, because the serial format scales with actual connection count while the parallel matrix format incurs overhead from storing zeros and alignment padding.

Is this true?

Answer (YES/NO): NO